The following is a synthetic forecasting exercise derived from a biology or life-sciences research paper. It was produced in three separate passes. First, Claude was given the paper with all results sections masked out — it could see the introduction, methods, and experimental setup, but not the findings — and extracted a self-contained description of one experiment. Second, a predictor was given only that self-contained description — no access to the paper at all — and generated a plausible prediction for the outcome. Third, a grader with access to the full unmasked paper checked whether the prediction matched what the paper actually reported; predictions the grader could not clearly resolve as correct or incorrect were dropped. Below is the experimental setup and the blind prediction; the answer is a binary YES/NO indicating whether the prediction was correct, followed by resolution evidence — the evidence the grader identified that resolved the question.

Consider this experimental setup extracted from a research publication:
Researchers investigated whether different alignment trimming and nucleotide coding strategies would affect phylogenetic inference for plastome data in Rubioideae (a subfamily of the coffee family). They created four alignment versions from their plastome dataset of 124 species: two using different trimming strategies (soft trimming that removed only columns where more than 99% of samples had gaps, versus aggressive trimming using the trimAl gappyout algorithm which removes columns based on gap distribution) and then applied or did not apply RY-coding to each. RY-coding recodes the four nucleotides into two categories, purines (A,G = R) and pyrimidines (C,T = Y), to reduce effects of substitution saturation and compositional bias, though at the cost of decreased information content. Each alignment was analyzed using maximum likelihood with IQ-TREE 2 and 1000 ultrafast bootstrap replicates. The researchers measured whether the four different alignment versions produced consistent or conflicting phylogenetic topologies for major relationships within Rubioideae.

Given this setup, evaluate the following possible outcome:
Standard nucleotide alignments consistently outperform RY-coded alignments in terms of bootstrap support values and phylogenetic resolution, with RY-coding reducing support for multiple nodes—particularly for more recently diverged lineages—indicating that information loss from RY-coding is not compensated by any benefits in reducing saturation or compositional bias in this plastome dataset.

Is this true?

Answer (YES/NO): NO